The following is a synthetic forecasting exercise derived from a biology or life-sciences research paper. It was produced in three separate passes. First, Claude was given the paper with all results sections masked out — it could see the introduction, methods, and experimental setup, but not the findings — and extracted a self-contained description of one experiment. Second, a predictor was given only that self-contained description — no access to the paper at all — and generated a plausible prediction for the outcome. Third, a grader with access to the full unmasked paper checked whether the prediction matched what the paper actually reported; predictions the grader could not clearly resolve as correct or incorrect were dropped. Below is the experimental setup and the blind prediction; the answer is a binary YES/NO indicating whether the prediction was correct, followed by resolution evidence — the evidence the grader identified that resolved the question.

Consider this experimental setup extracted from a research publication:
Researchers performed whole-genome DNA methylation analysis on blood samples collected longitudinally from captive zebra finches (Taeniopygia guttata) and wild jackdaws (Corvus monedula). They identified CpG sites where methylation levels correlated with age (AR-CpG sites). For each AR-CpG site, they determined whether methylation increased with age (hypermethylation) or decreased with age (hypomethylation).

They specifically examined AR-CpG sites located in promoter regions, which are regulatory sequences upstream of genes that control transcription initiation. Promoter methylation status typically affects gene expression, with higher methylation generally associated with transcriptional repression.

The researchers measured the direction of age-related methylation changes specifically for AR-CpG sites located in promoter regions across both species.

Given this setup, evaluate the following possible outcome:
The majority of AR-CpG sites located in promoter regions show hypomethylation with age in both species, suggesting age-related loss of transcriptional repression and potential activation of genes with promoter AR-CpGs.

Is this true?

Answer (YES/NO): YES